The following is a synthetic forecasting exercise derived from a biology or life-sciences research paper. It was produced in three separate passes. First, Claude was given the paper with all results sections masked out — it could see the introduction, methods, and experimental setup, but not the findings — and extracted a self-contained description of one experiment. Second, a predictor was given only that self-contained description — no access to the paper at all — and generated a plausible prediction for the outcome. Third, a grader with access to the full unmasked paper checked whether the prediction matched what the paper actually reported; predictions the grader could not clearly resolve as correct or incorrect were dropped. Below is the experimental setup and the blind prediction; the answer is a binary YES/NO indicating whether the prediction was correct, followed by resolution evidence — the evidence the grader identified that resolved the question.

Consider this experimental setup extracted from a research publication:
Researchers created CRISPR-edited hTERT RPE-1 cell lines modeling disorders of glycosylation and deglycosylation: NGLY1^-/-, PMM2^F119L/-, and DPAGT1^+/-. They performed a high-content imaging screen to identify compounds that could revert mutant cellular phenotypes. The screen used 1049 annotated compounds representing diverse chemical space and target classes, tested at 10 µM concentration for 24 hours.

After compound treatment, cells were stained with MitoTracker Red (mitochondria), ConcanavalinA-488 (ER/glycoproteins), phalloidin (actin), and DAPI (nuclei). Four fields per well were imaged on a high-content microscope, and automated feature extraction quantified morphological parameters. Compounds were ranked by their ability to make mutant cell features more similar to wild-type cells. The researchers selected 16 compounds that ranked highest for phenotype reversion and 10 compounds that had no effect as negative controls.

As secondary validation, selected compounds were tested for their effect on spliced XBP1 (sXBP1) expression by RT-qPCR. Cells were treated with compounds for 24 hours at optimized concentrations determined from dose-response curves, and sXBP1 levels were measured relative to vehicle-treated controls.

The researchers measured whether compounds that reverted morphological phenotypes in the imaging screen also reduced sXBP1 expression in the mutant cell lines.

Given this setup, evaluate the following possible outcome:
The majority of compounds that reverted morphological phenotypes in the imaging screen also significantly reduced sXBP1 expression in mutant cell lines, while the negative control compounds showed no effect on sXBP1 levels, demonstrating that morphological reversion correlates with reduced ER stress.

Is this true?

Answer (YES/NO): NO